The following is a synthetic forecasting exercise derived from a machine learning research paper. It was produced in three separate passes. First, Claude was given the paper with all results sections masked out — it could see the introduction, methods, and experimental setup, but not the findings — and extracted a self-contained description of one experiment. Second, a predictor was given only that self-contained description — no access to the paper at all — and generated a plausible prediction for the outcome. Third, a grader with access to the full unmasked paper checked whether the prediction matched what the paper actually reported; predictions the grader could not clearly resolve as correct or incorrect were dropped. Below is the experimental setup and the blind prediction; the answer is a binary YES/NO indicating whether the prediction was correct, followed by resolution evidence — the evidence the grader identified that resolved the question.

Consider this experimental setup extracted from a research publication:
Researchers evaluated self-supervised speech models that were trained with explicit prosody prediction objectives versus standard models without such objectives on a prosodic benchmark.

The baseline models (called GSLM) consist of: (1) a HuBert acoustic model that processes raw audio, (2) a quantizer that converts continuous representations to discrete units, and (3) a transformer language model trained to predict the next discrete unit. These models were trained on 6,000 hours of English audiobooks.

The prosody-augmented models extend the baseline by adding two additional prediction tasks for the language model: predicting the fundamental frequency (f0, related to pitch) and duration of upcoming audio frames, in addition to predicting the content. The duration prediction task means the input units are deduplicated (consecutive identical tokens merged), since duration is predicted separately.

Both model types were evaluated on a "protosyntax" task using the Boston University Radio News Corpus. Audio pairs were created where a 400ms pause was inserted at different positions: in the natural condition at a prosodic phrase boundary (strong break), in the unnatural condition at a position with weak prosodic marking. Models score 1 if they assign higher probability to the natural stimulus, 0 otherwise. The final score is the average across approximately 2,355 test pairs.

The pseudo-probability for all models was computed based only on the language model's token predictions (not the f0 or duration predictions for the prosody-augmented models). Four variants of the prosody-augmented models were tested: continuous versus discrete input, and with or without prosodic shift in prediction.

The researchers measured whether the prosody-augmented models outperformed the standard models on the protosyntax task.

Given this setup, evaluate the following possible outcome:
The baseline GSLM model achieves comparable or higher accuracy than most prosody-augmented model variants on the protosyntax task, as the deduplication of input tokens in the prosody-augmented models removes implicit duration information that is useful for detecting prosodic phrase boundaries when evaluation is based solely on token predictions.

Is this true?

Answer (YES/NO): NO